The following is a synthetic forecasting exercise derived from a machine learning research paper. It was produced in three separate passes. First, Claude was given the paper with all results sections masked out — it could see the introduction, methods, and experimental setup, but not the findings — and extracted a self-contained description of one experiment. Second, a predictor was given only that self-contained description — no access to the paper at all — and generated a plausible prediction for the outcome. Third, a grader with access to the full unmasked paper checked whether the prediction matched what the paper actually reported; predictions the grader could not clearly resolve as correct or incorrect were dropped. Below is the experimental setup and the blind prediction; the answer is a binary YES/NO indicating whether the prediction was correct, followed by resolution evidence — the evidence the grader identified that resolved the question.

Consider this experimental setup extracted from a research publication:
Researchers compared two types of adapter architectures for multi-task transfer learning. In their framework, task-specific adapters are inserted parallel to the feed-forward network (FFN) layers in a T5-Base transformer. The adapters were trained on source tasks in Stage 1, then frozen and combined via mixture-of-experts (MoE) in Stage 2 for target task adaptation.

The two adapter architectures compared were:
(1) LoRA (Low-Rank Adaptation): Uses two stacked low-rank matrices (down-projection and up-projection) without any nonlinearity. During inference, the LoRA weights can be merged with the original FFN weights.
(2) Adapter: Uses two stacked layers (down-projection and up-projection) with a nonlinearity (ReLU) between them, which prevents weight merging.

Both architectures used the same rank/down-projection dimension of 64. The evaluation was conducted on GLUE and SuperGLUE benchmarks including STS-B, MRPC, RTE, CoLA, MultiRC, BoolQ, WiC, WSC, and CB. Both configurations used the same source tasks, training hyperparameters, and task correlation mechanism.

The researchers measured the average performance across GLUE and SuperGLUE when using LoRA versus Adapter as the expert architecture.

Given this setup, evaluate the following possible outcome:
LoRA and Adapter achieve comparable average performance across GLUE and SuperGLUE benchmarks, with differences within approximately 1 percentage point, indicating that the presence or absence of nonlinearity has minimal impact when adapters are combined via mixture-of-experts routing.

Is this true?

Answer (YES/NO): YES